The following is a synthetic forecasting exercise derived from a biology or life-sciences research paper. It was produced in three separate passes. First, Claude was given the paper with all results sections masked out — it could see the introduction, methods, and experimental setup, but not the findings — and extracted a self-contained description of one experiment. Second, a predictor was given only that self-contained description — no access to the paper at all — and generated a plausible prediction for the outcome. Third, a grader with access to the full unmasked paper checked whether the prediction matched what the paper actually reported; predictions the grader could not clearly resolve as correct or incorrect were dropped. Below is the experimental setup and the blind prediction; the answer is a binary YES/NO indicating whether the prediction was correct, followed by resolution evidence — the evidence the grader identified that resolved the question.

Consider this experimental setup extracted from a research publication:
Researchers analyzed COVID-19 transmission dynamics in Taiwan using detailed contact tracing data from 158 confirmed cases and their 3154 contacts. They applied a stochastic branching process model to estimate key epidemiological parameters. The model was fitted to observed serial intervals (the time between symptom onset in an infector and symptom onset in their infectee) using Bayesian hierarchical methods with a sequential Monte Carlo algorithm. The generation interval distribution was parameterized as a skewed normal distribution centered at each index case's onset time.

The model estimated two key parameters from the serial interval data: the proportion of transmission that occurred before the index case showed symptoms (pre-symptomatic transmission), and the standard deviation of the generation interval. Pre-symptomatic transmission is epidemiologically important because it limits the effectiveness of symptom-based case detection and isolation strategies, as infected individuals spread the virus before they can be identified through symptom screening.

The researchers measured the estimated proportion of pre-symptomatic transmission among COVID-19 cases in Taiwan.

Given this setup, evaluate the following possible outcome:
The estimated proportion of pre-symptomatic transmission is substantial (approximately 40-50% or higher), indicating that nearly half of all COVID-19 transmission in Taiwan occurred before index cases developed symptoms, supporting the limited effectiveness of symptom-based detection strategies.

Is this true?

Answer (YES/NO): YES